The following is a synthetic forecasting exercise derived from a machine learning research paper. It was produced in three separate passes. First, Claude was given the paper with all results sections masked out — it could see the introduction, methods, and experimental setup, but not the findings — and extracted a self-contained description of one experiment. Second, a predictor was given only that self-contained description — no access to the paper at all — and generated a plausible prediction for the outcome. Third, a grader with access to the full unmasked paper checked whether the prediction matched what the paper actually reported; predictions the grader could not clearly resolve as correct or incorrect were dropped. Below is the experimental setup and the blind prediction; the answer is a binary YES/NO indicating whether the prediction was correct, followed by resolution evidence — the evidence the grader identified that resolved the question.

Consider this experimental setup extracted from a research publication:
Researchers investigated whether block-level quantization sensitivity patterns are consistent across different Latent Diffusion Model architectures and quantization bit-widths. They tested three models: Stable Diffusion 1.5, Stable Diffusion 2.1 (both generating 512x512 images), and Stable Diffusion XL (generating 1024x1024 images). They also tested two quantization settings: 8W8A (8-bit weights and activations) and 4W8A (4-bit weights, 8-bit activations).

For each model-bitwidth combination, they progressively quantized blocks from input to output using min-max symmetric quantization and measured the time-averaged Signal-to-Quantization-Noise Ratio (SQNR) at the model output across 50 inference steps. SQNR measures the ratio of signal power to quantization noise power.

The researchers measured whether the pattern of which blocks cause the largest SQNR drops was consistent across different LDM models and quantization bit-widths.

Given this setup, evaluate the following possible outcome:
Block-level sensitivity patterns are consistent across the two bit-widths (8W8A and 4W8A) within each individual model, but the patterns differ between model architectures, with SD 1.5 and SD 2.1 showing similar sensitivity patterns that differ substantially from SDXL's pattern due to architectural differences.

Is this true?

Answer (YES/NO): NO